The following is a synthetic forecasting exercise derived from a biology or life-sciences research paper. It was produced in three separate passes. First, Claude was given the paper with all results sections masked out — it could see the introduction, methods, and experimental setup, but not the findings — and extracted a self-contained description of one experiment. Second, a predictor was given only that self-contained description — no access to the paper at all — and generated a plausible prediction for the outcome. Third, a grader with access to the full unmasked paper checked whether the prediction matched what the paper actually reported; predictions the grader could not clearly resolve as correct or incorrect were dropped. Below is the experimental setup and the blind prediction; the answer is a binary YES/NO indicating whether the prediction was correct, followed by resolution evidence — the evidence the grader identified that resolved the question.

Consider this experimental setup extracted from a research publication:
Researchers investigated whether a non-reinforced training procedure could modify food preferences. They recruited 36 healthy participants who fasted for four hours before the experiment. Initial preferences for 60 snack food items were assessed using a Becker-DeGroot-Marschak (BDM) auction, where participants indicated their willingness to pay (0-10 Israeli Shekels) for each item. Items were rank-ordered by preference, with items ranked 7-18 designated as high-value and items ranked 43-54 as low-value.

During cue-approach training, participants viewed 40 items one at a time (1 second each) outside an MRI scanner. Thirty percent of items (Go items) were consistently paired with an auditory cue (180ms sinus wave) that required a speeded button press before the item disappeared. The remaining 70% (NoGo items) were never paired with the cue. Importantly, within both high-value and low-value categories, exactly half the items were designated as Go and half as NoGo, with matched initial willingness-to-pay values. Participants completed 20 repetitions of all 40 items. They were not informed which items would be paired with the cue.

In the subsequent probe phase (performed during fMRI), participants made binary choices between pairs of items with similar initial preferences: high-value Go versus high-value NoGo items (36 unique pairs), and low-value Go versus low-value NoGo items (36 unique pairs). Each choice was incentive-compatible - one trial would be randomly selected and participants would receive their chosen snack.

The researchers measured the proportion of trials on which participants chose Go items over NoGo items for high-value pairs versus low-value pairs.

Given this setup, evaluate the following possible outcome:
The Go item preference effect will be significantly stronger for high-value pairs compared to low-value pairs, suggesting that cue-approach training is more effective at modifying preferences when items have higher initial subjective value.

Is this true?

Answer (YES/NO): YES